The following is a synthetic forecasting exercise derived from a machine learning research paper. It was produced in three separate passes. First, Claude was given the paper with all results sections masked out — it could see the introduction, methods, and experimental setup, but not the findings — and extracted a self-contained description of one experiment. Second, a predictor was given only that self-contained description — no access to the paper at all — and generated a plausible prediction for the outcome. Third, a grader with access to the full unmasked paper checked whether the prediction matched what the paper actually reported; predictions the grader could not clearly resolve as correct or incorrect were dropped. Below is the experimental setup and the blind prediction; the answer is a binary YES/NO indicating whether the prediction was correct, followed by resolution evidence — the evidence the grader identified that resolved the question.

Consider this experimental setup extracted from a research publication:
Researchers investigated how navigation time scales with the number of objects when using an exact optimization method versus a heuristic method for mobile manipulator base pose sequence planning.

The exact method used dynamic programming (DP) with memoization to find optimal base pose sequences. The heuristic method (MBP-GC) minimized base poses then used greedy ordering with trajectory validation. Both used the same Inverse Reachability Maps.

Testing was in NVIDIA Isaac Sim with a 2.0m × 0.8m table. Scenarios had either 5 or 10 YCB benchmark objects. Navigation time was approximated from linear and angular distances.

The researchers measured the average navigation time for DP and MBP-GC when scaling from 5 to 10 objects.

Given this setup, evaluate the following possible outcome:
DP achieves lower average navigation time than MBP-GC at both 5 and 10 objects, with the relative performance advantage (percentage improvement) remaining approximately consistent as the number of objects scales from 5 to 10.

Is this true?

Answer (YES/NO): NO